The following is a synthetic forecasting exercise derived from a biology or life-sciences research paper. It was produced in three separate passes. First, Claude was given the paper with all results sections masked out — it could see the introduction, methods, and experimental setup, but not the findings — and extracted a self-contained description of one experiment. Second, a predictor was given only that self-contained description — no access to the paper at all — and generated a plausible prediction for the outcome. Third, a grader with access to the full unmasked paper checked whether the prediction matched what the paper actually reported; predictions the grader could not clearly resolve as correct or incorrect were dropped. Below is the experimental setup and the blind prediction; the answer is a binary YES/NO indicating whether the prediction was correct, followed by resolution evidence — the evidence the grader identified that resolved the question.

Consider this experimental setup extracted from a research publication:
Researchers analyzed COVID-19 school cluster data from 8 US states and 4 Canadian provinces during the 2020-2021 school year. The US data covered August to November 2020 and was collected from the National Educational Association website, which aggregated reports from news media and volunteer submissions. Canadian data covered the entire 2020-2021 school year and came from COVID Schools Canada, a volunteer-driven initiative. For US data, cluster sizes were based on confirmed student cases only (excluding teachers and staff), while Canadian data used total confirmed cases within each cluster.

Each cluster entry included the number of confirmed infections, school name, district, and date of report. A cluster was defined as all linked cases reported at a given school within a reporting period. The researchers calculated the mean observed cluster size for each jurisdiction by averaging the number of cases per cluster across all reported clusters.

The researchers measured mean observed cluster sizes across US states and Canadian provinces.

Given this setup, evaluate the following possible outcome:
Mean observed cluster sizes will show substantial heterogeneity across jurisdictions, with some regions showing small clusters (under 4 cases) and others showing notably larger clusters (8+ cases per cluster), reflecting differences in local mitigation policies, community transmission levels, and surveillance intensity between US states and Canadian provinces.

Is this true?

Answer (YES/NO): NO